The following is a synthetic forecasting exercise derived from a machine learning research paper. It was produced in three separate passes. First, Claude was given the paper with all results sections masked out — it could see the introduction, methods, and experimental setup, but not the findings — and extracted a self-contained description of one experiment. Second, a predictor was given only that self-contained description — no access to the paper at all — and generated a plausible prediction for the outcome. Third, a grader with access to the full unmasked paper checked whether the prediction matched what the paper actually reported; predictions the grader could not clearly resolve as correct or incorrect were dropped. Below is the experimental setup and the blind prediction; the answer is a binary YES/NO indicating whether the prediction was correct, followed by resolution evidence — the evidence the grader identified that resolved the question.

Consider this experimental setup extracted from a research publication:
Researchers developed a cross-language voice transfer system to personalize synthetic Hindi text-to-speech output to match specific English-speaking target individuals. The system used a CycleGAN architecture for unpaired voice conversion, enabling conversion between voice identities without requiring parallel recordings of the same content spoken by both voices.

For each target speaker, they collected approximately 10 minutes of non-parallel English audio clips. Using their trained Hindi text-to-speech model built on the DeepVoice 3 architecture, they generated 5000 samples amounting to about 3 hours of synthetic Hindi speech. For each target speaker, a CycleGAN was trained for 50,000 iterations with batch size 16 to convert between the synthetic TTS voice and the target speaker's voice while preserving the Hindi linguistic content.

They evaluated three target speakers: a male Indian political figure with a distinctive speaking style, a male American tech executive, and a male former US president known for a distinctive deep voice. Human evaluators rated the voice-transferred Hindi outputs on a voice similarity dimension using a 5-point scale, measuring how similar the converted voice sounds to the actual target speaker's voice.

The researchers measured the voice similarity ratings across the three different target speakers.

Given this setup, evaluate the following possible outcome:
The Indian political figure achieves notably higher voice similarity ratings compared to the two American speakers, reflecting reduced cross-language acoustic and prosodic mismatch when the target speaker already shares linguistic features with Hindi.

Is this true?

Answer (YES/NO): NO